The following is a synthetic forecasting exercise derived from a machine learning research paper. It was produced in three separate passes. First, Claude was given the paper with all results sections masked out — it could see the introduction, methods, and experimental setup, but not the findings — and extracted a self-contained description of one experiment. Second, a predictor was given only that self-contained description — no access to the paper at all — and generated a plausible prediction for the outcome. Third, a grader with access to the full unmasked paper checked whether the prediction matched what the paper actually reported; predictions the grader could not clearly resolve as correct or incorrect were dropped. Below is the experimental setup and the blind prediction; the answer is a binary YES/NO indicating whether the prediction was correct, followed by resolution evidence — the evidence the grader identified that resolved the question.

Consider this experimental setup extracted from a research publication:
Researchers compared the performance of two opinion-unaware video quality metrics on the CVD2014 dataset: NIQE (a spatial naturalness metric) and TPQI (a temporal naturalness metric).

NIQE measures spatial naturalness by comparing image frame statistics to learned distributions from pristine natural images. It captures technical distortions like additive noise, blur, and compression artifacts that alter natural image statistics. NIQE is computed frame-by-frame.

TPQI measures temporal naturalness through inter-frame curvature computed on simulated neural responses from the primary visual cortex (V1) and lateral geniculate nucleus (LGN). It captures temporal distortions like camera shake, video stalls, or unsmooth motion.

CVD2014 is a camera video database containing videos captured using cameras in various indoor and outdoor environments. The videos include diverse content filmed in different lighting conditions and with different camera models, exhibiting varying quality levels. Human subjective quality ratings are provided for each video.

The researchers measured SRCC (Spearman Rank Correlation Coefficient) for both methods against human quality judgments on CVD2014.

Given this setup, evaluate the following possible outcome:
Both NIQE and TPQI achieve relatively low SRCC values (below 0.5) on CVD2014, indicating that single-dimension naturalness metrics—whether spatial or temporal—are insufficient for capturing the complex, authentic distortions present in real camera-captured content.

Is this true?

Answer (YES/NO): YES